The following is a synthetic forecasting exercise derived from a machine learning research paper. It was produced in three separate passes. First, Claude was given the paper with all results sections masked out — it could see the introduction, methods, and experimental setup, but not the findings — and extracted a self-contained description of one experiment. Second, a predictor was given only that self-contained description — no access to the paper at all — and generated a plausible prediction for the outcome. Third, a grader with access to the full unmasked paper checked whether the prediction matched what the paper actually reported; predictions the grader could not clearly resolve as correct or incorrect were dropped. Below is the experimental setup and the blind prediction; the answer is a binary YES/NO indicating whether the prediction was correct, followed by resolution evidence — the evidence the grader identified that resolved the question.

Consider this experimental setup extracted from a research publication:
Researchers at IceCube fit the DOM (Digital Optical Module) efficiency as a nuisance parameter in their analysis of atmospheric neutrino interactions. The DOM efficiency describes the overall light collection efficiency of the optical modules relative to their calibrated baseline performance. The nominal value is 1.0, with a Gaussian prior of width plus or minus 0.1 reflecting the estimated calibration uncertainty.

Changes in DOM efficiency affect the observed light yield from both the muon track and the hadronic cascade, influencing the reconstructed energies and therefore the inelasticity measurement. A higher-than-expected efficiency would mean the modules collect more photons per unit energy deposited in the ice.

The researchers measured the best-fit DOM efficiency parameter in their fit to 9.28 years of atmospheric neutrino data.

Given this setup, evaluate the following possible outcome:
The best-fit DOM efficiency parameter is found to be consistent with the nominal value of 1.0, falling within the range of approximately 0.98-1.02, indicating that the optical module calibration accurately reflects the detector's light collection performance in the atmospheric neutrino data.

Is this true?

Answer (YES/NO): NO